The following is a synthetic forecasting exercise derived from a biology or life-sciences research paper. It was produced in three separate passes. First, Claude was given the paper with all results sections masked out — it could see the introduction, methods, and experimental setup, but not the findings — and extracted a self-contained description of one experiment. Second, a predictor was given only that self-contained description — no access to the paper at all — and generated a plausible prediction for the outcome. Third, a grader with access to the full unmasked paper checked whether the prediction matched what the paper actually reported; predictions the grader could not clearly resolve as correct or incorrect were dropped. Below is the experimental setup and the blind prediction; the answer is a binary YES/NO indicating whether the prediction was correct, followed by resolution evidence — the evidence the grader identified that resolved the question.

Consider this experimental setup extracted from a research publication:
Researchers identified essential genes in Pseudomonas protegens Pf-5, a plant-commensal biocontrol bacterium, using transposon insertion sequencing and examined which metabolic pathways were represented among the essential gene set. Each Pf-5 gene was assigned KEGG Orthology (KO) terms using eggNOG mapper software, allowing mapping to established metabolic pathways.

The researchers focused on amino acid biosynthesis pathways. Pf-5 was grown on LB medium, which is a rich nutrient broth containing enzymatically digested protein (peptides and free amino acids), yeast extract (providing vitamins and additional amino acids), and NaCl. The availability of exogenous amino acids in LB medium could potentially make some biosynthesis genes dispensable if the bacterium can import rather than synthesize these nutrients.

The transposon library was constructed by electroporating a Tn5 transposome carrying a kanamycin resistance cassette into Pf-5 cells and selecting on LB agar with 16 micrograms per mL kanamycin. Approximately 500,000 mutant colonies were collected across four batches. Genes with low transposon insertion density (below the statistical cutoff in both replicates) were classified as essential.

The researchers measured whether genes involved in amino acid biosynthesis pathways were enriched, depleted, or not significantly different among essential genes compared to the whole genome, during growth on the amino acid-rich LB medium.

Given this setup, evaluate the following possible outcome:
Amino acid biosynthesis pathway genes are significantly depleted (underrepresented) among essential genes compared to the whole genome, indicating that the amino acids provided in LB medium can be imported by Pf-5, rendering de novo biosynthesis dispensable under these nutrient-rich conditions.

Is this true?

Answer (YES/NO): YES